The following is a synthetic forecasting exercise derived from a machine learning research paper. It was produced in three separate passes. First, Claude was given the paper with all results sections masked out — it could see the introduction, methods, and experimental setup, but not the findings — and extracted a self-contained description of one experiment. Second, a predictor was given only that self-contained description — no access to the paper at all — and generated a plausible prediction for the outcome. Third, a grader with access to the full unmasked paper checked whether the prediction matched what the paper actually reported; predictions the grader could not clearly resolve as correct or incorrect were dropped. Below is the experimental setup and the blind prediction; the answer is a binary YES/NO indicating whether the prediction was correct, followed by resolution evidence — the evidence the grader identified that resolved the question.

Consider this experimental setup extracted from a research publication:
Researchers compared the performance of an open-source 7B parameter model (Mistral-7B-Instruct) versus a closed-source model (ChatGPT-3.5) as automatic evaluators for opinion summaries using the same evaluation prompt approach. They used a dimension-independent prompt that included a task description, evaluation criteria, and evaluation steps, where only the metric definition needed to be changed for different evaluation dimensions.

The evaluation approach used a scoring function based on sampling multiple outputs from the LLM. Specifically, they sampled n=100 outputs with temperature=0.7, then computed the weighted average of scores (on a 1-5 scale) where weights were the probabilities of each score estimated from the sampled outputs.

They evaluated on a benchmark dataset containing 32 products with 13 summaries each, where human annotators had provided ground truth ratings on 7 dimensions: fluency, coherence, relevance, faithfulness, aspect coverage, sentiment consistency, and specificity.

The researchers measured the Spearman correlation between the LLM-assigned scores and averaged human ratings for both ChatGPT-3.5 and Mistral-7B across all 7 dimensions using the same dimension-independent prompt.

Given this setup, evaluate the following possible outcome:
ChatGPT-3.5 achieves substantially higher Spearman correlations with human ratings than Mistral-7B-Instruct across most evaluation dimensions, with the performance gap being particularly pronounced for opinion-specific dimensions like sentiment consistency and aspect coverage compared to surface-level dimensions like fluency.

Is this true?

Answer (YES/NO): NO